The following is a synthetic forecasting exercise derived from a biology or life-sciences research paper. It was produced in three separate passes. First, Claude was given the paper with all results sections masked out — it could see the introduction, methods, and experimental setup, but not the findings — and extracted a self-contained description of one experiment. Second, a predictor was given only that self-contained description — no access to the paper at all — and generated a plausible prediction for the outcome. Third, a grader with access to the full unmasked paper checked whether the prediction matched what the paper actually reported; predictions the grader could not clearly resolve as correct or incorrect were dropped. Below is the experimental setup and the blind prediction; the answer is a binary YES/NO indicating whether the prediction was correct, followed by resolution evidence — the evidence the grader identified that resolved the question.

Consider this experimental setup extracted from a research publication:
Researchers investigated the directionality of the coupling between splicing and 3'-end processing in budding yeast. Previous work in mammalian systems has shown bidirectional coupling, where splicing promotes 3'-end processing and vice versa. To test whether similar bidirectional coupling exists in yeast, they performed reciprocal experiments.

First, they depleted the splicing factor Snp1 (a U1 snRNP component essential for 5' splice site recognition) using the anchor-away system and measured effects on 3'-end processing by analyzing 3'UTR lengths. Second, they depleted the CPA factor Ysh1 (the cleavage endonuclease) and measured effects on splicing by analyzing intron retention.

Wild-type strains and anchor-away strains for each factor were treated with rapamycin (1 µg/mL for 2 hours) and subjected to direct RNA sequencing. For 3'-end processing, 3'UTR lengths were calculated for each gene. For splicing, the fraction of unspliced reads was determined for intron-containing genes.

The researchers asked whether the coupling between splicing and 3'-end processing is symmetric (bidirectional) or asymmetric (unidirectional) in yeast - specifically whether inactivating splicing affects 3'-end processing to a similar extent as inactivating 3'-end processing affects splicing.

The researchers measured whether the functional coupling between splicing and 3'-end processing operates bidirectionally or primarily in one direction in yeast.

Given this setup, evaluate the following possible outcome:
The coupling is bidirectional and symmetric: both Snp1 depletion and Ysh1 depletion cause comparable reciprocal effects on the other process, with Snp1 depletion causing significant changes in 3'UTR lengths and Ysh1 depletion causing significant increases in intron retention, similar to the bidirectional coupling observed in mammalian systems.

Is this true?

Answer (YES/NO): NO